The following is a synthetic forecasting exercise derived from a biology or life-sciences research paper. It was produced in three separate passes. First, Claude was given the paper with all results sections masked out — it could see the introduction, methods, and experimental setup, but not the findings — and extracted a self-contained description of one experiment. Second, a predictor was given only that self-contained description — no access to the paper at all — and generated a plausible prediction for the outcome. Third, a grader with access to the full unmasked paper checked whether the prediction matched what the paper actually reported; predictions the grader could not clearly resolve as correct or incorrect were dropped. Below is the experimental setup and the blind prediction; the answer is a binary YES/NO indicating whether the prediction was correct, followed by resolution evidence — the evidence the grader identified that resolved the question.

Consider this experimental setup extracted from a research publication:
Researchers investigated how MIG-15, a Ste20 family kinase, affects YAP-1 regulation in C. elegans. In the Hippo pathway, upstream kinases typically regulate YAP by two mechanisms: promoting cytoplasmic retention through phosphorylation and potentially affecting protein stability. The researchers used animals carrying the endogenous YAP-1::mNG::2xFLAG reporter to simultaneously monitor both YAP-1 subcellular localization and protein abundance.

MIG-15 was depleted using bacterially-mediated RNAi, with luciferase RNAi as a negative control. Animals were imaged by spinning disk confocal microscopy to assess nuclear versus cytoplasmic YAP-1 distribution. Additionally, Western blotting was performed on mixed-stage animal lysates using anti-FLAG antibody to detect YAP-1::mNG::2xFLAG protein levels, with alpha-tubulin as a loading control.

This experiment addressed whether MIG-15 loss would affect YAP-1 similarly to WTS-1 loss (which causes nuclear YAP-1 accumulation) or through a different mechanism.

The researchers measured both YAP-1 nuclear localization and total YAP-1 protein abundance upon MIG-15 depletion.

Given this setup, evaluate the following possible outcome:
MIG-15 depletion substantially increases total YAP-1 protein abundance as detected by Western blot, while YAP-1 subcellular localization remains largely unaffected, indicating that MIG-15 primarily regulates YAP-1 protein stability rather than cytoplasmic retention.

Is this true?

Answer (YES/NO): YES